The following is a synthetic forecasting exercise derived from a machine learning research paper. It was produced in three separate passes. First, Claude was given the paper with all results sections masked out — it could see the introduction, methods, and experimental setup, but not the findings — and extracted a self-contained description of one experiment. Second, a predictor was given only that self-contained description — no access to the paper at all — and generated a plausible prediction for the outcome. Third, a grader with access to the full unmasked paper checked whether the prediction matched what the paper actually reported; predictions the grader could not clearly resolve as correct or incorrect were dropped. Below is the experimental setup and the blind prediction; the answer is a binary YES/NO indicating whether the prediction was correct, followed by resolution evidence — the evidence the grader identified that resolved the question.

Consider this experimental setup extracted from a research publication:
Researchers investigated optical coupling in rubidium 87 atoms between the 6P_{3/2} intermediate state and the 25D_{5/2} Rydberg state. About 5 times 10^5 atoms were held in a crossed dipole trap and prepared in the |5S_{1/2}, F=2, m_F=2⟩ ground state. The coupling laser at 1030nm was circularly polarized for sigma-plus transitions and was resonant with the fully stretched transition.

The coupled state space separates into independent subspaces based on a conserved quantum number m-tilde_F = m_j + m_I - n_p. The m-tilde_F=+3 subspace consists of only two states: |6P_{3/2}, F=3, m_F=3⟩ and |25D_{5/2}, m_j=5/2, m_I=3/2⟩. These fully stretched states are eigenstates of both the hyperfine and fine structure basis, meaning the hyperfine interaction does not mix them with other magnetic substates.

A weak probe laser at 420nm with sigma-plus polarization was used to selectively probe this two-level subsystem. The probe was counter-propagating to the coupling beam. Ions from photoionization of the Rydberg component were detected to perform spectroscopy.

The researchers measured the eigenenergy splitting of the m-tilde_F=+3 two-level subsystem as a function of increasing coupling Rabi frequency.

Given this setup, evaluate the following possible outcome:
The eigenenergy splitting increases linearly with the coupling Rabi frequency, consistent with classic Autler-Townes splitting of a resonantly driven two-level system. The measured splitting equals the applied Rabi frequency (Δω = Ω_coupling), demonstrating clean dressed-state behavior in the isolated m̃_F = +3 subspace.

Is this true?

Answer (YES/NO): YES